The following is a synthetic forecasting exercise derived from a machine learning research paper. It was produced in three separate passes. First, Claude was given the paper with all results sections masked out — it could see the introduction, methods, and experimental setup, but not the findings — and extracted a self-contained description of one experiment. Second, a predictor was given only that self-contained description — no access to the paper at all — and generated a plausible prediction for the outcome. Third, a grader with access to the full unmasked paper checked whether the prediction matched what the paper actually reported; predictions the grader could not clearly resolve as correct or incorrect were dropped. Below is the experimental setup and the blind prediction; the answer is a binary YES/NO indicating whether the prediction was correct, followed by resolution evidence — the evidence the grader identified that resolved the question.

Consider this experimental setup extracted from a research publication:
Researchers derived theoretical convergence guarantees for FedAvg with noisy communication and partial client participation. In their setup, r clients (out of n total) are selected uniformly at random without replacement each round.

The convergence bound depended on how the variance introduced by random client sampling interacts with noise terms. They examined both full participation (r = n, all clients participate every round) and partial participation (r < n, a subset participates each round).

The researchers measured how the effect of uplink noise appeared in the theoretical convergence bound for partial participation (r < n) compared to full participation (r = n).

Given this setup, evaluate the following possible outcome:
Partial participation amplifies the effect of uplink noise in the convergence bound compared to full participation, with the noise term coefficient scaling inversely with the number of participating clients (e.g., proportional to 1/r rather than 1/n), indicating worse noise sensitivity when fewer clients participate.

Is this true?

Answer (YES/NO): NO